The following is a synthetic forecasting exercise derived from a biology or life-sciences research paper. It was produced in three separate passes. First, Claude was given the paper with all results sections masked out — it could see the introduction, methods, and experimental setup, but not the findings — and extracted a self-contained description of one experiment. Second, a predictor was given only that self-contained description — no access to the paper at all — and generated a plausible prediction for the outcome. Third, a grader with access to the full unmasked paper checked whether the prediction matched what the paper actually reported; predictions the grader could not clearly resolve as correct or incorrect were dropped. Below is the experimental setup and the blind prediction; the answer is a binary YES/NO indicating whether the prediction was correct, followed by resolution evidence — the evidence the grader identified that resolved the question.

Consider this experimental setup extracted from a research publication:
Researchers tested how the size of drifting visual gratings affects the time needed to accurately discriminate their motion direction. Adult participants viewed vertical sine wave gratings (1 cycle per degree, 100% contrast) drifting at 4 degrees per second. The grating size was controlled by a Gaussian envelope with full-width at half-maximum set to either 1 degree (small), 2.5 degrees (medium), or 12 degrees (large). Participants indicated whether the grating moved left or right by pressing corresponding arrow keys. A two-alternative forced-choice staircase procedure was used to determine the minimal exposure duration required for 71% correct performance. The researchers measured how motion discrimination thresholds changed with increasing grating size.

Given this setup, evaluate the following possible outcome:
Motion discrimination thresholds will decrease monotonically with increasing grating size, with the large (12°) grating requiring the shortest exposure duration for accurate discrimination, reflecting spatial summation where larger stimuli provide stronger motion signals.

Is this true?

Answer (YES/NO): NO